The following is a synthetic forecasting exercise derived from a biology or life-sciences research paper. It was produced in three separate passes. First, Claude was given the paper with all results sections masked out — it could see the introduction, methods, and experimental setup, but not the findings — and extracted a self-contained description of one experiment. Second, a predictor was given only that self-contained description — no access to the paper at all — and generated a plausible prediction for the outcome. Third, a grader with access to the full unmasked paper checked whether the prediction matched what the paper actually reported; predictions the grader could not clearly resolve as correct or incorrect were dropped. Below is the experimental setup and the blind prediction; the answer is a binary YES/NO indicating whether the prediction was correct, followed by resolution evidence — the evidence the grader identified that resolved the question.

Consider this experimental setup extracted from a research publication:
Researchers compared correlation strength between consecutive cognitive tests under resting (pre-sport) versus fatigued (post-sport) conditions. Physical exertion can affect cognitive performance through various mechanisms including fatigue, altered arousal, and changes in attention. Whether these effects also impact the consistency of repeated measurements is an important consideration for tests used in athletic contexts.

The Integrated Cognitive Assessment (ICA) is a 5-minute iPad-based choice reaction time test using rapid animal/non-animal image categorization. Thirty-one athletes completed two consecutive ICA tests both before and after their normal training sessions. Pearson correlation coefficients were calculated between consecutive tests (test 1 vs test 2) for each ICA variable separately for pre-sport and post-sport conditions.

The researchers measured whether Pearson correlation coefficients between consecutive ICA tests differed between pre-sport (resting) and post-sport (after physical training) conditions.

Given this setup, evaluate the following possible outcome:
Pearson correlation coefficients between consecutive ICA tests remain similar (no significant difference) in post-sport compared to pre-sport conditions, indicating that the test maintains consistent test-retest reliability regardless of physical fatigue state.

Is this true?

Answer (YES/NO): NO